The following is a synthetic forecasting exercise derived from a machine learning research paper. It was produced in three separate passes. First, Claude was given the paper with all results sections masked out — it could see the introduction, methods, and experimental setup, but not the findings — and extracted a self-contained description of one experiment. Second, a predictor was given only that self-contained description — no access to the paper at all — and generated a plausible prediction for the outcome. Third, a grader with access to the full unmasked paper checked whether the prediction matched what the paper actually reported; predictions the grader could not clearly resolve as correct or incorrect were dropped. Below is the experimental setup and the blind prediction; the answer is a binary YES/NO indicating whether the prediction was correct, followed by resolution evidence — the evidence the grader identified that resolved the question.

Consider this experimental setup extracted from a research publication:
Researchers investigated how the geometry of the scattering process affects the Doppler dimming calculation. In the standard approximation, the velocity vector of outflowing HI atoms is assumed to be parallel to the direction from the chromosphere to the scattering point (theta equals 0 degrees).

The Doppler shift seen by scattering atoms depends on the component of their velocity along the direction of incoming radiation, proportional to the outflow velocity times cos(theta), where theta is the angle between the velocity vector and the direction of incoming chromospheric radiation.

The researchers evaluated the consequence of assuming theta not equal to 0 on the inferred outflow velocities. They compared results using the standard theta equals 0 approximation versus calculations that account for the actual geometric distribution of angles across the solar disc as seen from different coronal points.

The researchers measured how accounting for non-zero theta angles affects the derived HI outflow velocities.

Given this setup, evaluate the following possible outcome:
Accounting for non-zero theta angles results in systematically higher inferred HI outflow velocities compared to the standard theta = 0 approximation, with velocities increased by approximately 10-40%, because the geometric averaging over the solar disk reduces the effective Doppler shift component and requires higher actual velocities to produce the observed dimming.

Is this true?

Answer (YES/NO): YES